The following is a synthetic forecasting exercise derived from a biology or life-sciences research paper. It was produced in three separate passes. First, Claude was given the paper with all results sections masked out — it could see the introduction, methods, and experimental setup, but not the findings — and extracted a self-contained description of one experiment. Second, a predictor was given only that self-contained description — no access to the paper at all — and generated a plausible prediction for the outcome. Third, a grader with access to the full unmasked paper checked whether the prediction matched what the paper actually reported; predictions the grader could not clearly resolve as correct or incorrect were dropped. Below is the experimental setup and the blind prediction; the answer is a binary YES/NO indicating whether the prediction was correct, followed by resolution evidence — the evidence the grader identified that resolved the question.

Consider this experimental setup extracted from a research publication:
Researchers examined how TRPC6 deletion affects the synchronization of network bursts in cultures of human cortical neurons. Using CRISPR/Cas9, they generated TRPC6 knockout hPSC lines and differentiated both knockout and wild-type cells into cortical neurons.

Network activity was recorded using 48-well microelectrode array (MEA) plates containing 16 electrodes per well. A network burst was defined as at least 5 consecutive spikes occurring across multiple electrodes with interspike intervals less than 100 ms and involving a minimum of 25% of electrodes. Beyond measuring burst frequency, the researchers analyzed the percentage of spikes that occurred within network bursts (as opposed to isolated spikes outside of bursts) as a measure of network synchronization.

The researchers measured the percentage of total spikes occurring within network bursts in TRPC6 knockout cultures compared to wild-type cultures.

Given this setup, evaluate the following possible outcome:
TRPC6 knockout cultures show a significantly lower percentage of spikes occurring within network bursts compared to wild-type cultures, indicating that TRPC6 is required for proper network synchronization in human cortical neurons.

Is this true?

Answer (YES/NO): NO